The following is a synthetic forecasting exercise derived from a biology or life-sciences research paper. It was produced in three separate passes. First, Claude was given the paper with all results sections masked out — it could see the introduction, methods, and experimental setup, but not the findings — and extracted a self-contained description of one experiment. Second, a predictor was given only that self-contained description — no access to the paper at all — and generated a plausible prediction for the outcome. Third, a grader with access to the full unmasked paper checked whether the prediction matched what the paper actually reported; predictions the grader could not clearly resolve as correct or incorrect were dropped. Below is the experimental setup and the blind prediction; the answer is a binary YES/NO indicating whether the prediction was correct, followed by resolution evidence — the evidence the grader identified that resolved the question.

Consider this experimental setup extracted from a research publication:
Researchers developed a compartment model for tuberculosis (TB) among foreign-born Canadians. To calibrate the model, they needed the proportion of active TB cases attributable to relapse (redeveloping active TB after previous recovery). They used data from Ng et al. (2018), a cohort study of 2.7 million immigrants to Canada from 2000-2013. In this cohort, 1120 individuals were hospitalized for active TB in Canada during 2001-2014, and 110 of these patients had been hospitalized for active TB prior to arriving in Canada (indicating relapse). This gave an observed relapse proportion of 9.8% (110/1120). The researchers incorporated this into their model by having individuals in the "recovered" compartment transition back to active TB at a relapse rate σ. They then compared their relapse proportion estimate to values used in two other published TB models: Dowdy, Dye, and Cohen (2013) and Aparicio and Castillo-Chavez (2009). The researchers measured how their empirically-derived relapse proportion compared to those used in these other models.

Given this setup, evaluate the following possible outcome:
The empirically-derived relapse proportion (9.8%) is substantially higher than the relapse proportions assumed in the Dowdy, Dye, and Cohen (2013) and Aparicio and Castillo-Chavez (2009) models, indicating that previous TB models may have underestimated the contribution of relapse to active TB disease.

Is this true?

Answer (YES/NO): NO